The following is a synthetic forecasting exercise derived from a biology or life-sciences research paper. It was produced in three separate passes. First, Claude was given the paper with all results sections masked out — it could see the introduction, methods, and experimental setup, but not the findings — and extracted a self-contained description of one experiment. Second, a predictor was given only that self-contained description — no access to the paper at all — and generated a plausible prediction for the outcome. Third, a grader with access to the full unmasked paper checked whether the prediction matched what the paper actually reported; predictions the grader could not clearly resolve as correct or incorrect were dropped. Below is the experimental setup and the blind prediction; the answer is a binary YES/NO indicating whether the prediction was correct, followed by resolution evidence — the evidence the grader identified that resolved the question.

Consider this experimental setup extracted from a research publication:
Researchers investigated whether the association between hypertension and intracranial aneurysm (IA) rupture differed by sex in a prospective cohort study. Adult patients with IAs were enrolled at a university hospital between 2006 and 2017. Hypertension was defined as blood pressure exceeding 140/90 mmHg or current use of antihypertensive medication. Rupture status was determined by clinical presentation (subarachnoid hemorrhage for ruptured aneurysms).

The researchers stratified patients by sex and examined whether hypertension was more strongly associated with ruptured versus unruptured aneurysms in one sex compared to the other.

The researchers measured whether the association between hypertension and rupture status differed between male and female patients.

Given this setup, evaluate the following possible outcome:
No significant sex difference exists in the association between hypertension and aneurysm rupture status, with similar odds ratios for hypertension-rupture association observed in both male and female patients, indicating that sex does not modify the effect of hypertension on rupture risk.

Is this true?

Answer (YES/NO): NO